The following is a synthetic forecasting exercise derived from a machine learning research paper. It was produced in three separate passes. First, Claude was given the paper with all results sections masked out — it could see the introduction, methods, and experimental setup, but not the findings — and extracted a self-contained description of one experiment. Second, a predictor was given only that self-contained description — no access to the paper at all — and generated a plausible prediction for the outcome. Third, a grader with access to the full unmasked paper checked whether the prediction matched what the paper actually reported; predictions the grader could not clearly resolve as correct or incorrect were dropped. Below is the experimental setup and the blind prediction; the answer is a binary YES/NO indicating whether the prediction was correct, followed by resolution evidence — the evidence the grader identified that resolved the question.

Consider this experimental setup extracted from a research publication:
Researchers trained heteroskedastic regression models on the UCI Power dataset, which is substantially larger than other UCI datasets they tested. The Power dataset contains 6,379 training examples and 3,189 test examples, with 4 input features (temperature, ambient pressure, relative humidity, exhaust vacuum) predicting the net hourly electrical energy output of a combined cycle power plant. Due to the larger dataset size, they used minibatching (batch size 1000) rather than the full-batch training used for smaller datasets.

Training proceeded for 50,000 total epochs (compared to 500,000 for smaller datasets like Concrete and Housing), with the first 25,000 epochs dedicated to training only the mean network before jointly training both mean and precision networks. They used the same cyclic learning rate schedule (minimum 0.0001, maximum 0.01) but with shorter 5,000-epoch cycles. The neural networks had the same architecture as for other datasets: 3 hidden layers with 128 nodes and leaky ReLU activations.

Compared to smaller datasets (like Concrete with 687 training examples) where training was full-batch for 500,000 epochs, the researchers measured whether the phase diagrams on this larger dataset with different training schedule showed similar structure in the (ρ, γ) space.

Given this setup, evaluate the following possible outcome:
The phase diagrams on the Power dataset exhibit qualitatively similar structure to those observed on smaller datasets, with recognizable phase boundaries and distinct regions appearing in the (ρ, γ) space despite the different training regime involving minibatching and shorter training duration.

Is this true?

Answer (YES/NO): YES